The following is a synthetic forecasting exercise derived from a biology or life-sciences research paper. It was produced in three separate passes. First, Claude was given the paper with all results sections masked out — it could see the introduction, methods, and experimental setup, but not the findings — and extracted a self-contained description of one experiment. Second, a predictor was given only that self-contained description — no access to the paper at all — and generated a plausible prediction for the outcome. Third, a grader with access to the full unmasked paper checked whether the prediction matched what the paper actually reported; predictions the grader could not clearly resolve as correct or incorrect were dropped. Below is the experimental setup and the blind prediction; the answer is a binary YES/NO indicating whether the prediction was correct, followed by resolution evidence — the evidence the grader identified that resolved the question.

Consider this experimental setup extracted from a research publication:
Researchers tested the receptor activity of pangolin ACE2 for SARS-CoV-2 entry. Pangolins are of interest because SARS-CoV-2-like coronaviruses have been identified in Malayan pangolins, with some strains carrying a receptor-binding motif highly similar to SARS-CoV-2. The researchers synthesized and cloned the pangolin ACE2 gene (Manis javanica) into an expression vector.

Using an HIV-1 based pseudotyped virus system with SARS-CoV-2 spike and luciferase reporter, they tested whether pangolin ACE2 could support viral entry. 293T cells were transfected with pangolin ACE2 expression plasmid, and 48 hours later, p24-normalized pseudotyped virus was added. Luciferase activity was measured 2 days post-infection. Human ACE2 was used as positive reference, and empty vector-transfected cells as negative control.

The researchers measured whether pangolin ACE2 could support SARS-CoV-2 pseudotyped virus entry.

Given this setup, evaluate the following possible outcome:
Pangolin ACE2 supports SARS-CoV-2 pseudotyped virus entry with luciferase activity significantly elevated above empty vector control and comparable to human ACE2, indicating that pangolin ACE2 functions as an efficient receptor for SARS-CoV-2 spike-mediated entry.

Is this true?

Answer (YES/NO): NO